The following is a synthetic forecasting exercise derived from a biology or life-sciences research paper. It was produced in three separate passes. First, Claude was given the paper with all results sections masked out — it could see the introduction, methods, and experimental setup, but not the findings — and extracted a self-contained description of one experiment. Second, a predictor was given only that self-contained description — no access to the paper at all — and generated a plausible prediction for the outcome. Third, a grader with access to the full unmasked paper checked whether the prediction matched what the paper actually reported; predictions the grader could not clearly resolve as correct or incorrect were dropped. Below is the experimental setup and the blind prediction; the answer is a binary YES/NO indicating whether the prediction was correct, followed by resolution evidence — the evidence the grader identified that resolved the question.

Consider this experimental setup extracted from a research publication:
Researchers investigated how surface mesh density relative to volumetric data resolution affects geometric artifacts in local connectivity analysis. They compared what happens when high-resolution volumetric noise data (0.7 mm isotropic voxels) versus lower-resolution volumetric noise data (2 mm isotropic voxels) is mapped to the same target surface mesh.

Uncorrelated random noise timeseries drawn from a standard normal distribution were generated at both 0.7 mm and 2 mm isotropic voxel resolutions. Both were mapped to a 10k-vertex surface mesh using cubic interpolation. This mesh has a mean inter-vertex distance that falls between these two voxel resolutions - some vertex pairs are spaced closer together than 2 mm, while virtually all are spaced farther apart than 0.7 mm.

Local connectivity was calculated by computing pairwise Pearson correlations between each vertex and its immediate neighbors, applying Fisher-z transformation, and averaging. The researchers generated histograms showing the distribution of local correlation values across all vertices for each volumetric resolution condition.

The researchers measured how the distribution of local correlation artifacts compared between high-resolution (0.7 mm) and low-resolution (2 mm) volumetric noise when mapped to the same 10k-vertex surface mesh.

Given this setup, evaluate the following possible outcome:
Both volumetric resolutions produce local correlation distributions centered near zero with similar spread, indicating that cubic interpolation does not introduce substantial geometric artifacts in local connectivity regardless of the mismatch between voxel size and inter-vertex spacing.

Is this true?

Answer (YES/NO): NO